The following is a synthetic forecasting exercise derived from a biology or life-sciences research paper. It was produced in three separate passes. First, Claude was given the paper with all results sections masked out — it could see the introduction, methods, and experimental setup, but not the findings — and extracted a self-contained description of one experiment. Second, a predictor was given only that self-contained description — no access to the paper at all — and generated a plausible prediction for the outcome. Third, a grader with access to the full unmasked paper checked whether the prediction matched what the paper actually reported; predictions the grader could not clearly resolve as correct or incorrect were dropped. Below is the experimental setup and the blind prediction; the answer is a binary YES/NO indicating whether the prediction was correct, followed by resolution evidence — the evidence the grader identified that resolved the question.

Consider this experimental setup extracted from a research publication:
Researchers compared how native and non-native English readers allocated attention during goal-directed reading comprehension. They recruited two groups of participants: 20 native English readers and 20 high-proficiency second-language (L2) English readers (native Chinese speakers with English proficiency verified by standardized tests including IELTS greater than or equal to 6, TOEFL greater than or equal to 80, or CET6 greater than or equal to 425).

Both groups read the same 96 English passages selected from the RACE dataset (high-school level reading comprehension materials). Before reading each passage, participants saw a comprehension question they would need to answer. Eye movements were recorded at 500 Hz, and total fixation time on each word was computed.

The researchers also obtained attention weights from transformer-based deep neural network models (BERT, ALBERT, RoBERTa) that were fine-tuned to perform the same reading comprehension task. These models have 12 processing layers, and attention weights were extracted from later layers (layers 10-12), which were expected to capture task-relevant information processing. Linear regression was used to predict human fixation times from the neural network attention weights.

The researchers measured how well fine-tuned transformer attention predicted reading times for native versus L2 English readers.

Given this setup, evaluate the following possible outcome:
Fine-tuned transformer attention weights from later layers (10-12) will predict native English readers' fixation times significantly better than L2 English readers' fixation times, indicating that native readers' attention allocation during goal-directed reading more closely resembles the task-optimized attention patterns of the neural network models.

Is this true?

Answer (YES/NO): NO